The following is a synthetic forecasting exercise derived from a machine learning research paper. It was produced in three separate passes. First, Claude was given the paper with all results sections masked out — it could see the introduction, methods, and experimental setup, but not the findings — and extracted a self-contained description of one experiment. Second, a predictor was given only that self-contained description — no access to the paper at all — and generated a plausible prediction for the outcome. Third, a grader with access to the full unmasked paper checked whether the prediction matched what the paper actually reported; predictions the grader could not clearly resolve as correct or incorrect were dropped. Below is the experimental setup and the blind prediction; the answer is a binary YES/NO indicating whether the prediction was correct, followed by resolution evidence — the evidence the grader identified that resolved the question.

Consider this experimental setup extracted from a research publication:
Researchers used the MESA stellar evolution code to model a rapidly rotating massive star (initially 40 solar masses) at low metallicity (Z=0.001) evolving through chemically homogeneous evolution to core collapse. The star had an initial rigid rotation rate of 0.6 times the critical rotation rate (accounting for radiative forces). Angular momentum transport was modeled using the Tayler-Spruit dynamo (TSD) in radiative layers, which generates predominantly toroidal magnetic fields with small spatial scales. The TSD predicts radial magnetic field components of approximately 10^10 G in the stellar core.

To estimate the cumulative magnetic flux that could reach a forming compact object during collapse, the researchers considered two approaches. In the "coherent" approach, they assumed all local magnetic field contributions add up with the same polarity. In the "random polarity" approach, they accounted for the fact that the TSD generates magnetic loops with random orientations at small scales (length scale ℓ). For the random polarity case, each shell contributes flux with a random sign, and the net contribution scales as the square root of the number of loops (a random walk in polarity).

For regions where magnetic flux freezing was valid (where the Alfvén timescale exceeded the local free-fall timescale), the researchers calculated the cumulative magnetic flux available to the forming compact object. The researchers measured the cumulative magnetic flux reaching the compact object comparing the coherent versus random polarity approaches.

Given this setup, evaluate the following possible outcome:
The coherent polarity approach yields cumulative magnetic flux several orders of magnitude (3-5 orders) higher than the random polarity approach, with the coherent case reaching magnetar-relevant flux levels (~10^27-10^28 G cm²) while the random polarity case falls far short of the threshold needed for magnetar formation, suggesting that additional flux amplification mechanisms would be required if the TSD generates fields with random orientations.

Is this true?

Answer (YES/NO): YES